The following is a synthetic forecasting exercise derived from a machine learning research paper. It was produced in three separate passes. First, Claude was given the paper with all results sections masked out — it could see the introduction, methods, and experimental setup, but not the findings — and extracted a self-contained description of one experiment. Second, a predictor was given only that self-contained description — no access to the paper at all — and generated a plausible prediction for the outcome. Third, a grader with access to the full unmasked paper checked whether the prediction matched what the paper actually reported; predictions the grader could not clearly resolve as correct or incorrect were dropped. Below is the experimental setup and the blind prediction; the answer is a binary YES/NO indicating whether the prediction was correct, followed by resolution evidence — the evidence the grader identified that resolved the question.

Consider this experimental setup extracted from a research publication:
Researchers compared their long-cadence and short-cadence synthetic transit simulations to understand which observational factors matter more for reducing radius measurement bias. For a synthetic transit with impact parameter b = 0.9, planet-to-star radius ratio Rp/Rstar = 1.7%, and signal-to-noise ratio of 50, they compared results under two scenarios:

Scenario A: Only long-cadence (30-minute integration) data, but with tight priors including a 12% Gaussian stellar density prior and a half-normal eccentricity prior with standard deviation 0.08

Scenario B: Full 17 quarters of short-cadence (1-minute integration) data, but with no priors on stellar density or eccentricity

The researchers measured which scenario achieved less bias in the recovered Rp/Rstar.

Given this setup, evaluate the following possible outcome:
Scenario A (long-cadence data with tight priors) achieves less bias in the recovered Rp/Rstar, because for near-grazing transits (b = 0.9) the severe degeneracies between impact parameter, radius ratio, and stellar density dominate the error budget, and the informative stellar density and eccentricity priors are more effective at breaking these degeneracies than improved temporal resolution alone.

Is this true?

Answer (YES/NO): YES